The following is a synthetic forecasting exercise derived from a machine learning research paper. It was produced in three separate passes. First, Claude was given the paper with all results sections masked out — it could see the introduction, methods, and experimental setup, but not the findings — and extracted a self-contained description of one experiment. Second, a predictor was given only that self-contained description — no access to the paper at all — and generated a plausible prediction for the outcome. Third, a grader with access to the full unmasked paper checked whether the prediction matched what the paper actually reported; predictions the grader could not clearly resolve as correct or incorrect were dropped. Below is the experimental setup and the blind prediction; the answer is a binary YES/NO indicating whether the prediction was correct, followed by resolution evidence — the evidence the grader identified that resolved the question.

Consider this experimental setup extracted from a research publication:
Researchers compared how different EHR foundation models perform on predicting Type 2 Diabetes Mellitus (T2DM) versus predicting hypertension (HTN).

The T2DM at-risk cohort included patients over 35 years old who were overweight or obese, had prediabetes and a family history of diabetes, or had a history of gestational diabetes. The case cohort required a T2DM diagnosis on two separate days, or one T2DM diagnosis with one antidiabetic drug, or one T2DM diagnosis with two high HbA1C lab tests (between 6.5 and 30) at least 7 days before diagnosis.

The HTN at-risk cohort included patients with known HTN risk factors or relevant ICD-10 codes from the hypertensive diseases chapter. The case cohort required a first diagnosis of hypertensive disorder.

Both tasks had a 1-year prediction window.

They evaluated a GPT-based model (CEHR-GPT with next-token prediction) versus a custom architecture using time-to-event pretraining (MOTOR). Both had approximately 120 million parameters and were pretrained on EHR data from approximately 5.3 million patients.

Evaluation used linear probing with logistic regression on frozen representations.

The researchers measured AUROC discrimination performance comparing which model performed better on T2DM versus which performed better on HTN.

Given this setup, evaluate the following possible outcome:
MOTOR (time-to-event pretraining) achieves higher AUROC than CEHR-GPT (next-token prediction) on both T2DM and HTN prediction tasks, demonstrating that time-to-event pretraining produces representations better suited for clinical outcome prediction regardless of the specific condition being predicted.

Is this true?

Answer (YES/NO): YES